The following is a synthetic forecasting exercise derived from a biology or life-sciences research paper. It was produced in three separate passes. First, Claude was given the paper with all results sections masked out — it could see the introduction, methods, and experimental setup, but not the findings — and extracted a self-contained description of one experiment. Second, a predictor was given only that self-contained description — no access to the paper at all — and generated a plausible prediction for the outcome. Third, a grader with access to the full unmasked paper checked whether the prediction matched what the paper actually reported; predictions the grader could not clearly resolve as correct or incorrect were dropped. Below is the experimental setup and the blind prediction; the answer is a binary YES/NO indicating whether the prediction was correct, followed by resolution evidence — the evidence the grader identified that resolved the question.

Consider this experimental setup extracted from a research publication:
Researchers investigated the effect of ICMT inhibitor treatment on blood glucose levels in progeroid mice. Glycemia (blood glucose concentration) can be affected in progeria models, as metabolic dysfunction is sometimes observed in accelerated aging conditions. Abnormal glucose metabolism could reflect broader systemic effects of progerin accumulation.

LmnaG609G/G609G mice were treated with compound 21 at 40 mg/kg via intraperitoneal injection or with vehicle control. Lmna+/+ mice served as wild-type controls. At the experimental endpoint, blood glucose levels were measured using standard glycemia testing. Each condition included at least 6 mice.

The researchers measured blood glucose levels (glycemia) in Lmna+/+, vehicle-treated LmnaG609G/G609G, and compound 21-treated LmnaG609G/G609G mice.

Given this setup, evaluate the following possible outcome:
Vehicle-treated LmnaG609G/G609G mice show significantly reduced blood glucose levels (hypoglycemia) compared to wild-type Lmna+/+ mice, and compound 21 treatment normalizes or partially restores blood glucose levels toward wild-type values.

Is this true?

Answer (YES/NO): YES